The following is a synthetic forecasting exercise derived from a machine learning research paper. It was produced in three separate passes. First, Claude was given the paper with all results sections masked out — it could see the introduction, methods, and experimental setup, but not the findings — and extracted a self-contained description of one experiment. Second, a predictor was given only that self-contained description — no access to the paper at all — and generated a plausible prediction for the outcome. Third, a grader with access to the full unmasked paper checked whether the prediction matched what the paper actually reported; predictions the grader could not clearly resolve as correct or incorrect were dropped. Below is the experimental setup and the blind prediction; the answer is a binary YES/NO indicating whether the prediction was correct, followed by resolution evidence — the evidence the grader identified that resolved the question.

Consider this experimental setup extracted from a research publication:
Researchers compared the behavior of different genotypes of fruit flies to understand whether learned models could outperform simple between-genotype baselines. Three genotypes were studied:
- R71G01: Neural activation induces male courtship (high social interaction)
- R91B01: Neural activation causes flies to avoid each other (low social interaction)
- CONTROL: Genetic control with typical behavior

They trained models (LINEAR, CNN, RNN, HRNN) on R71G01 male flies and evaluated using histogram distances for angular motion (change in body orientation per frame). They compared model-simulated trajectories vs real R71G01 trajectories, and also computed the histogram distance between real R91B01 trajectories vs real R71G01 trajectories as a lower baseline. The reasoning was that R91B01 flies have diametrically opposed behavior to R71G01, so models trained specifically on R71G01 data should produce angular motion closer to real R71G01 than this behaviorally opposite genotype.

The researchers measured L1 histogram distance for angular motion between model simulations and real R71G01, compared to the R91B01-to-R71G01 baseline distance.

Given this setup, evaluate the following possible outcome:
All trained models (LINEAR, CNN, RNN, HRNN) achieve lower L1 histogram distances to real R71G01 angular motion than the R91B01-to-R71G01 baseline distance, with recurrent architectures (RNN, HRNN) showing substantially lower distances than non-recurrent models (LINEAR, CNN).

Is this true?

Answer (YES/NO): NO